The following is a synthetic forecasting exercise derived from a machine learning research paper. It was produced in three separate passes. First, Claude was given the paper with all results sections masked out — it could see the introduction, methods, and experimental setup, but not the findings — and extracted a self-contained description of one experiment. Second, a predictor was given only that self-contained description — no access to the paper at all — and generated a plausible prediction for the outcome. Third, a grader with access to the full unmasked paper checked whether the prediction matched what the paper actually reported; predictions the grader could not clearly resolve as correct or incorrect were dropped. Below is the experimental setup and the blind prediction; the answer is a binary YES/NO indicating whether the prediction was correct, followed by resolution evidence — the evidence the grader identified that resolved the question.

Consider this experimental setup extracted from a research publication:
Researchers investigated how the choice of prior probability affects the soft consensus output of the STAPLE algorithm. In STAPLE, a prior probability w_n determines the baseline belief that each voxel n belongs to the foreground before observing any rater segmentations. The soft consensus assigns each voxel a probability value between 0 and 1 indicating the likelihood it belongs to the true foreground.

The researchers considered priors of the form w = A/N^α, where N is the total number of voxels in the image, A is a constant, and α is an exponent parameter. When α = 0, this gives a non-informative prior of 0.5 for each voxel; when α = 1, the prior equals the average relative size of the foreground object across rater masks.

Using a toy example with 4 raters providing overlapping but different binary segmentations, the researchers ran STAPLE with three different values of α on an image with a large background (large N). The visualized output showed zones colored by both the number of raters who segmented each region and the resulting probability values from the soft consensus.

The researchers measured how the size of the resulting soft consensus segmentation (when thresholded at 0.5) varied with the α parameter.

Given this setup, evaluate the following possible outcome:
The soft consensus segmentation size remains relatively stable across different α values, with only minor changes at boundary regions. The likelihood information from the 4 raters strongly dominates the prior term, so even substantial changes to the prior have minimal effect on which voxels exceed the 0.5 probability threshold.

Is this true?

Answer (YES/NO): NO